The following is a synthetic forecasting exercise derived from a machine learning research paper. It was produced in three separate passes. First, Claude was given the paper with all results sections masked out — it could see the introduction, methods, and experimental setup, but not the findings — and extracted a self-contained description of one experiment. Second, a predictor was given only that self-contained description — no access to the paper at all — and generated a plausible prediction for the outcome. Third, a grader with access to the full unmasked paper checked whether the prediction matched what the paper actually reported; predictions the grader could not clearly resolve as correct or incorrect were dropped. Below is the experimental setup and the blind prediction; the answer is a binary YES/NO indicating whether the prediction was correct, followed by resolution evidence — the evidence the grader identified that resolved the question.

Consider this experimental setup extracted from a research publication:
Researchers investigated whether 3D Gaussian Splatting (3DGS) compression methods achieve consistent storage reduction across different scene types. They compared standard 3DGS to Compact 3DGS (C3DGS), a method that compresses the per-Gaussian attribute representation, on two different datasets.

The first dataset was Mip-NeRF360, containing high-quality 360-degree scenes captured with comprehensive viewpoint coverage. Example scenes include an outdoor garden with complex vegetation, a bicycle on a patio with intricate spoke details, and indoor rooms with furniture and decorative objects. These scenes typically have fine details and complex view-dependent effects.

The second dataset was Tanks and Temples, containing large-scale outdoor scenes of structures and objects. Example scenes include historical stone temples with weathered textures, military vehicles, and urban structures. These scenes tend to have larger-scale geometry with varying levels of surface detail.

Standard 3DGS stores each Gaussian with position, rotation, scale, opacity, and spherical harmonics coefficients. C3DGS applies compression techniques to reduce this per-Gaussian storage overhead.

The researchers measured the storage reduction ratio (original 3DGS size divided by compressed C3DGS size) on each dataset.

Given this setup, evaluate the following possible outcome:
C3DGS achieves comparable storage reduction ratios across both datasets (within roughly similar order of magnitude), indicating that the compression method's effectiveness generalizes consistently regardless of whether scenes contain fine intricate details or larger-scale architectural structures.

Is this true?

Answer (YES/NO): YES